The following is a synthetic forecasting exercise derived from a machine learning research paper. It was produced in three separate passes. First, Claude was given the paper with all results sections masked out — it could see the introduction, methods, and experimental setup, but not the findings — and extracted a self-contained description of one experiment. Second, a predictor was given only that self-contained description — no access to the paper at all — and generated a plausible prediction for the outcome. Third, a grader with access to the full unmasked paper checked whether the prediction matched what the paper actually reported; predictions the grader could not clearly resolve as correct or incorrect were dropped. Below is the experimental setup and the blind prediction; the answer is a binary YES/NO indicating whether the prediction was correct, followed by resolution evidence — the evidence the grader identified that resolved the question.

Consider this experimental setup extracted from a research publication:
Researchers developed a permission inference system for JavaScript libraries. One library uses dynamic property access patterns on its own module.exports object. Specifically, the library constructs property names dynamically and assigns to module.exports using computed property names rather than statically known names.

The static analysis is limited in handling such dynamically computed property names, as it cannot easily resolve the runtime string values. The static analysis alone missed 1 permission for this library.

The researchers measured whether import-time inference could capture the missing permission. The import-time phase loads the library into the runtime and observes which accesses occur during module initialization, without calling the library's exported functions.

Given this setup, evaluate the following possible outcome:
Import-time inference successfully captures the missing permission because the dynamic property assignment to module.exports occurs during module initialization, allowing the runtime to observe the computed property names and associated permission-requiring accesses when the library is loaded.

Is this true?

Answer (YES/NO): YES